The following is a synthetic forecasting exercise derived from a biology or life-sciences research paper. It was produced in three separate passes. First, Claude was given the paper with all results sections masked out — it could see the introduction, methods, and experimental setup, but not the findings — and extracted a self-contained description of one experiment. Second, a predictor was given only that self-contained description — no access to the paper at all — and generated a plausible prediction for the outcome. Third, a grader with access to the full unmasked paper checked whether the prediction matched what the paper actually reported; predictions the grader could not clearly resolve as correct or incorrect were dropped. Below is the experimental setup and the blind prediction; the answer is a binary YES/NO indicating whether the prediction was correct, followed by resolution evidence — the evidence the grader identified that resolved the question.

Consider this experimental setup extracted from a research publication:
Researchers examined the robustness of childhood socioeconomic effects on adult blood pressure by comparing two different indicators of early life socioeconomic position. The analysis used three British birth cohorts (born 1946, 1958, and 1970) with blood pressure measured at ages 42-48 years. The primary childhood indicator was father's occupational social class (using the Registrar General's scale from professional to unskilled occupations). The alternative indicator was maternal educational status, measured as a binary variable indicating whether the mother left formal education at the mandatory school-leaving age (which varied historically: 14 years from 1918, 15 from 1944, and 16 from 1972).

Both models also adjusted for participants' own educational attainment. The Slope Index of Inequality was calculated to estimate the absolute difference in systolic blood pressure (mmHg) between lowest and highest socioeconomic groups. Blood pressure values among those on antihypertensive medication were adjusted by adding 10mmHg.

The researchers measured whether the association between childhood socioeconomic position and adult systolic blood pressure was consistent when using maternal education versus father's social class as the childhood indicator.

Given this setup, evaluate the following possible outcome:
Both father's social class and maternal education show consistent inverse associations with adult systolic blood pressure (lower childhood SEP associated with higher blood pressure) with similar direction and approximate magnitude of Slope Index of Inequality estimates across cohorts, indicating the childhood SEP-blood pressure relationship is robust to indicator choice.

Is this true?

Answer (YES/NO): YES